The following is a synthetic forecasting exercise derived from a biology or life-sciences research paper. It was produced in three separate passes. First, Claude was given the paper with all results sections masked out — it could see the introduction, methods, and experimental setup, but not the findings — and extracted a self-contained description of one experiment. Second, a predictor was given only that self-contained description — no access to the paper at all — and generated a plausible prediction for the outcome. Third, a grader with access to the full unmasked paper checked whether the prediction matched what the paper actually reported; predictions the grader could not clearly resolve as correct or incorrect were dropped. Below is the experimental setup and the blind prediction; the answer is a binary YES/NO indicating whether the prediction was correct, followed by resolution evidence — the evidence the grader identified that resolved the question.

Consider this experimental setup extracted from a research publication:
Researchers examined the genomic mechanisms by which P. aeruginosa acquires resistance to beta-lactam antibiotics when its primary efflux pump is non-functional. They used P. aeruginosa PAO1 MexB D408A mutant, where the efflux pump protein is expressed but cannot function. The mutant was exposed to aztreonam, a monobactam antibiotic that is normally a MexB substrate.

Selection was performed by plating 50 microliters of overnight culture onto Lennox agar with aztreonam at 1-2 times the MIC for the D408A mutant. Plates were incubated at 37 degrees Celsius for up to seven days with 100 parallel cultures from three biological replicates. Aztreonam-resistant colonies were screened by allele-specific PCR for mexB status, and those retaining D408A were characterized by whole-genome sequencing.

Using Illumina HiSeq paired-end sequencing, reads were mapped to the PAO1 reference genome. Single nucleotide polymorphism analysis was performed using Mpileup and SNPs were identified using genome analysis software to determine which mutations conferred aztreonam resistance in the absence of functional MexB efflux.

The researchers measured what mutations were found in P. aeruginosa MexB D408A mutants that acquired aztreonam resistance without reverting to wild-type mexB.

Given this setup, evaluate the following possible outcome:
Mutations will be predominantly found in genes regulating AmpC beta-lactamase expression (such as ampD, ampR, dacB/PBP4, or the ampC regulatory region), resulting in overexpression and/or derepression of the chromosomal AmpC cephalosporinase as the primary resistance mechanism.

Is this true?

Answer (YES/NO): NO